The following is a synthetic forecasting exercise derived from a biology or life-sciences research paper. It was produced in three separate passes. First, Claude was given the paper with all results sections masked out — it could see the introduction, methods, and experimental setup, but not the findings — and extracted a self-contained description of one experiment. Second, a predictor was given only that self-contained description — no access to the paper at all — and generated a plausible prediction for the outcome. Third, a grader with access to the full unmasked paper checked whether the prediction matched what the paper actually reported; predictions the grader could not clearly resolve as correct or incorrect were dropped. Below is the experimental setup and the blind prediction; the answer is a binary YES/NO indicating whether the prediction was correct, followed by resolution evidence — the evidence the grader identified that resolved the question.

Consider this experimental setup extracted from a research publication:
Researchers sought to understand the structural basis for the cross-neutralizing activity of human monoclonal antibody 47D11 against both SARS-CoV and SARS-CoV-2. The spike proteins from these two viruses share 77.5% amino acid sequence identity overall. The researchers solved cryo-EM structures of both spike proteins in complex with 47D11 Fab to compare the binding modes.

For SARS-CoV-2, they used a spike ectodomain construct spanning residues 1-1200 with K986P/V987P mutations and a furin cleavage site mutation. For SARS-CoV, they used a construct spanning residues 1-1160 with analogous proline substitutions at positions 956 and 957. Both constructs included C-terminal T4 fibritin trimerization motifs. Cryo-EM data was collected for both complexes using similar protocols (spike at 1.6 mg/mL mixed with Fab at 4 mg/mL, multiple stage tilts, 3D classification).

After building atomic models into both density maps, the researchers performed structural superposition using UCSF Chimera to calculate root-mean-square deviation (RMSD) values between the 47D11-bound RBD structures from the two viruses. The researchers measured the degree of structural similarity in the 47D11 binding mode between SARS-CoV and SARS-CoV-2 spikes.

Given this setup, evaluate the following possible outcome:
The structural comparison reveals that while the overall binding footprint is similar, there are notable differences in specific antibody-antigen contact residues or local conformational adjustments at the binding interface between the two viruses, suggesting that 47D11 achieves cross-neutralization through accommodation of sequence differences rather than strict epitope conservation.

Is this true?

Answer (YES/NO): NO